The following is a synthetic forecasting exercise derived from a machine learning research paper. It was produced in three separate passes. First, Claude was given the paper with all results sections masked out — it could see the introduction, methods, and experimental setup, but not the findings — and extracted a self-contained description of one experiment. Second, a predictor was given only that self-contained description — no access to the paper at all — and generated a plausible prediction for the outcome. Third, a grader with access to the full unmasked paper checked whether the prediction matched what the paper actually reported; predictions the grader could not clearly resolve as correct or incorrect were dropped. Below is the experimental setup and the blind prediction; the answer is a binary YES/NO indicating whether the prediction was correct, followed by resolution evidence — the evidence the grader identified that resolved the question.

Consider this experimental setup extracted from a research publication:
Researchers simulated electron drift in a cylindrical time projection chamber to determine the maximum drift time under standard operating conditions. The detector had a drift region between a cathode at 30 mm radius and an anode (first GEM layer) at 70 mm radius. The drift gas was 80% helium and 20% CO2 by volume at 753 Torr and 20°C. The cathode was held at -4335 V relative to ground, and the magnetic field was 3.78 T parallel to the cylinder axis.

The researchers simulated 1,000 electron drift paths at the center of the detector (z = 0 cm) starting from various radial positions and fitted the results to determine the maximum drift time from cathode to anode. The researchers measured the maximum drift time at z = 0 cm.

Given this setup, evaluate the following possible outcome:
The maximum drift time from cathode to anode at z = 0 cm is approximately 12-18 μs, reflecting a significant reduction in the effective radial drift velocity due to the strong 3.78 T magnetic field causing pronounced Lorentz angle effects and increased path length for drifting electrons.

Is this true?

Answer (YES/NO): NO